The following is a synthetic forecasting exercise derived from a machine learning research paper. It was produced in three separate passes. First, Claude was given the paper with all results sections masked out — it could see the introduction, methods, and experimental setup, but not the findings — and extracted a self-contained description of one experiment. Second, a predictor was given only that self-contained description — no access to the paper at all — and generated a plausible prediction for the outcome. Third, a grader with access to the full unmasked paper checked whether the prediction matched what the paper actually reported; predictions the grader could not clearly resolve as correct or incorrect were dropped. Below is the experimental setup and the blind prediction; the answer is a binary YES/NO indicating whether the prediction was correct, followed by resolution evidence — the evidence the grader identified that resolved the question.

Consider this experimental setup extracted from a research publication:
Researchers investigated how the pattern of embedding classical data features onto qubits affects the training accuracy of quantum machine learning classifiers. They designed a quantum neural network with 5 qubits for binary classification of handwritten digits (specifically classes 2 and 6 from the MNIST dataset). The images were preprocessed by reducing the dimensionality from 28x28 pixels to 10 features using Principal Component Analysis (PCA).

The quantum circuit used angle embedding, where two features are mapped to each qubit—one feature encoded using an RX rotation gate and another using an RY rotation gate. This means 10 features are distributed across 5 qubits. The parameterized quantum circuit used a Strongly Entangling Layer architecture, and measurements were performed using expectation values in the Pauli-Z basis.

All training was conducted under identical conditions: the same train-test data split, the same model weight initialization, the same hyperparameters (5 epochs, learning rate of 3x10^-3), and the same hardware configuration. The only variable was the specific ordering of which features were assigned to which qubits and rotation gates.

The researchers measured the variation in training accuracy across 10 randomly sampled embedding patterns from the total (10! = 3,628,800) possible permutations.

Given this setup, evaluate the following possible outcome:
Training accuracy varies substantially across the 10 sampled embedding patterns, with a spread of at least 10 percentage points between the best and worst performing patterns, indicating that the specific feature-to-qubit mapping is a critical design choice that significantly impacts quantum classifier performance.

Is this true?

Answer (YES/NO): YES